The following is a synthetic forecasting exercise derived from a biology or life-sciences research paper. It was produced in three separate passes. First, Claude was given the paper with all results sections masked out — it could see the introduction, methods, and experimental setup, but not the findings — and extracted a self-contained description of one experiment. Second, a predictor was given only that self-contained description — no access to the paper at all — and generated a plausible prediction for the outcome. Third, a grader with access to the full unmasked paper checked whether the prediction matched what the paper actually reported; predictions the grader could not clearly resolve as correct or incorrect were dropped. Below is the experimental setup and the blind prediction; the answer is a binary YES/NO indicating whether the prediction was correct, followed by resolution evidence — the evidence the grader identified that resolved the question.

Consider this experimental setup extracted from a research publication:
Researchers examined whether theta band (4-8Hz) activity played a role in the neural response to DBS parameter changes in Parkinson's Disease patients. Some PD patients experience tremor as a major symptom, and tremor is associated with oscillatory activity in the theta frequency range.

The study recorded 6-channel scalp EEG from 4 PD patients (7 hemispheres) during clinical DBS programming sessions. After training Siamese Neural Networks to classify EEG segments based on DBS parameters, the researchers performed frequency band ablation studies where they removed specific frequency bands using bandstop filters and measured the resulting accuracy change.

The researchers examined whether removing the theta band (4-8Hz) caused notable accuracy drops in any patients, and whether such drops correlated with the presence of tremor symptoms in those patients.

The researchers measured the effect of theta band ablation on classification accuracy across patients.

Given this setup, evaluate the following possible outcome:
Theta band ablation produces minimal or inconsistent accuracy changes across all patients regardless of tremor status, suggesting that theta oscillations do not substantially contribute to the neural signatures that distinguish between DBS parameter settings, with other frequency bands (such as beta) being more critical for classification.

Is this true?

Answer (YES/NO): NO